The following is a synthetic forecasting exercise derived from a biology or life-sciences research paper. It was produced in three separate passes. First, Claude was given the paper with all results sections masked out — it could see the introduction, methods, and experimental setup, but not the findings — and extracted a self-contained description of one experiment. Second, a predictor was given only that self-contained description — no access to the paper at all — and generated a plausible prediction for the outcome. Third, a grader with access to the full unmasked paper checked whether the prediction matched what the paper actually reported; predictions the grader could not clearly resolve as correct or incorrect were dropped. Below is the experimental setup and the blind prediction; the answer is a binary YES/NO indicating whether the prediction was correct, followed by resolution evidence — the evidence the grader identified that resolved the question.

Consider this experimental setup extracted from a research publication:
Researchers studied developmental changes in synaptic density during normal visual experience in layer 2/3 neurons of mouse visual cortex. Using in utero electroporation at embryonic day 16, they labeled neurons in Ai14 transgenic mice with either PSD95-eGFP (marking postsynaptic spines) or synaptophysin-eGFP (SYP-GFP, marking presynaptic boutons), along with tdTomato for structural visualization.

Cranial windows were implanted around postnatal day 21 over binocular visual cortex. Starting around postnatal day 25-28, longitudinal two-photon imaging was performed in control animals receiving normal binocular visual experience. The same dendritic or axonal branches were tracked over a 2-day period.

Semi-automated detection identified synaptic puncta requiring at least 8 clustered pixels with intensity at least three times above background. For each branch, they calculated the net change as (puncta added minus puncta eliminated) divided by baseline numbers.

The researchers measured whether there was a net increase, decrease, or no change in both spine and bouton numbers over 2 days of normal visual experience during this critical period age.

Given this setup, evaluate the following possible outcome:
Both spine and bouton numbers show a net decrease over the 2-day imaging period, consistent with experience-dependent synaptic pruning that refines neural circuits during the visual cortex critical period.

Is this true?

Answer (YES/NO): NO